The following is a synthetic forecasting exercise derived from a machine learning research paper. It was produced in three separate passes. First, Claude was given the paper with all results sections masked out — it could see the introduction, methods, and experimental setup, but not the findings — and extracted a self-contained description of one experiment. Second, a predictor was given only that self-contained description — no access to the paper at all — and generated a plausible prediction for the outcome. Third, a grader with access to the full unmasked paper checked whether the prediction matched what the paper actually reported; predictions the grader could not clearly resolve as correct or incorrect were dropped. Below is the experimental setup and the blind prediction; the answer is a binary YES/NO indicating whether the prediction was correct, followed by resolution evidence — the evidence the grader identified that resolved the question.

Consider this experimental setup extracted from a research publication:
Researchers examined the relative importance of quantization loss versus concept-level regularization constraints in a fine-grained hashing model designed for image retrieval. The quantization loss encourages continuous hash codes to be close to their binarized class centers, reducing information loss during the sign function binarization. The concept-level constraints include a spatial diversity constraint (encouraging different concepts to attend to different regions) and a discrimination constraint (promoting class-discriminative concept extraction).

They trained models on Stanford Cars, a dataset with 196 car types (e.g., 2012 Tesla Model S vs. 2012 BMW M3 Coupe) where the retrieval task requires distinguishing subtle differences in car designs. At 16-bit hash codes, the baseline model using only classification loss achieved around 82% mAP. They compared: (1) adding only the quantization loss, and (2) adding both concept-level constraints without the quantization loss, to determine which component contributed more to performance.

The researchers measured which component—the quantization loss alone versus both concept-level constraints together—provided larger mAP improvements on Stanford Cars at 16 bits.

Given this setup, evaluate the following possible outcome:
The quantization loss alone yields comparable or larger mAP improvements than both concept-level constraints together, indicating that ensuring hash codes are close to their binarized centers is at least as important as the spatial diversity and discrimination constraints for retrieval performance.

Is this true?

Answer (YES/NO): YES